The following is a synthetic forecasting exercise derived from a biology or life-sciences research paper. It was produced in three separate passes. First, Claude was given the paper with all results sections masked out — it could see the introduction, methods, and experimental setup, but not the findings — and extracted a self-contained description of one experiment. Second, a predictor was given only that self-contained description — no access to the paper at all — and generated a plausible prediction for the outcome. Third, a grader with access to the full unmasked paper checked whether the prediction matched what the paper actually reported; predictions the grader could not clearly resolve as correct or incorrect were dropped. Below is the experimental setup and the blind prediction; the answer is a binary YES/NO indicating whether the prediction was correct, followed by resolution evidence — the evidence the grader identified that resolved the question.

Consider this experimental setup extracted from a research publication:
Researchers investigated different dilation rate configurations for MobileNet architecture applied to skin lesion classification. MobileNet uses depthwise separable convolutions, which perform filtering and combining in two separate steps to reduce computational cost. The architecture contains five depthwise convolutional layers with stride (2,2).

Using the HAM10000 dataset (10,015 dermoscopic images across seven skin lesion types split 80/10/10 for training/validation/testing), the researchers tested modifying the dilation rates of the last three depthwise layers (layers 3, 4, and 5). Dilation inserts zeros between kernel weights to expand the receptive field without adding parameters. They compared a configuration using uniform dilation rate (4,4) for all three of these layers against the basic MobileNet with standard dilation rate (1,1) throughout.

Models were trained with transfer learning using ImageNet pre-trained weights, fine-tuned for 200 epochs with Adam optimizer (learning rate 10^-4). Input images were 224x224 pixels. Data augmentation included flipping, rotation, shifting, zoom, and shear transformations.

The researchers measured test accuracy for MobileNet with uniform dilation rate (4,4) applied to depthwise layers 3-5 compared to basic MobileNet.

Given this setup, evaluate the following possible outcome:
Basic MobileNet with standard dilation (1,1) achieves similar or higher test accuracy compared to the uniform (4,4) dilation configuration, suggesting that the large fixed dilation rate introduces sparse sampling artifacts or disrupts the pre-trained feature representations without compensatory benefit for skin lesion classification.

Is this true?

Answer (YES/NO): YES